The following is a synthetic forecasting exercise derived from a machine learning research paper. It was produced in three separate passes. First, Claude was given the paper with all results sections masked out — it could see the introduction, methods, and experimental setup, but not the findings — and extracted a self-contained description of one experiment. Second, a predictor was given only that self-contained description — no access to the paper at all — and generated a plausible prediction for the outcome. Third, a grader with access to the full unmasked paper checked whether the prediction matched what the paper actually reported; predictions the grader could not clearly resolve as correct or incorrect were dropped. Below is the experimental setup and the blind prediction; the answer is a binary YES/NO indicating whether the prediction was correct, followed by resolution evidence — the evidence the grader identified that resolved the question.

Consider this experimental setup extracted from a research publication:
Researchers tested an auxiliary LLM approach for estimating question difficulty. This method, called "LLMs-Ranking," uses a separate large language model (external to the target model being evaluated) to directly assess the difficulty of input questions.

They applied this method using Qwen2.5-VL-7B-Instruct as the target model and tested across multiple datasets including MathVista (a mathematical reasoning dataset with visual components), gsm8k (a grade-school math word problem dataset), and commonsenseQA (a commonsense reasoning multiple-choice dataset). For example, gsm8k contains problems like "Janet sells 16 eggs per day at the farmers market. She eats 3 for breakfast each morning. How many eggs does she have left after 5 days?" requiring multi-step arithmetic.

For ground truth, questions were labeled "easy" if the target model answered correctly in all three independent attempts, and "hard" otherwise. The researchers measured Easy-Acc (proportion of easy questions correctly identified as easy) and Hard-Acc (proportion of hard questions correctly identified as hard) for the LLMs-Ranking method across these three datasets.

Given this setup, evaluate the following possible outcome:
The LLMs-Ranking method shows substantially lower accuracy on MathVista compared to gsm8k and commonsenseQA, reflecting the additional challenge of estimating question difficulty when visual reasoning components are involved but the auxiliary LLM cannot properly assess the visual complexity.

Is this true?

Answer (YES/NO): NO